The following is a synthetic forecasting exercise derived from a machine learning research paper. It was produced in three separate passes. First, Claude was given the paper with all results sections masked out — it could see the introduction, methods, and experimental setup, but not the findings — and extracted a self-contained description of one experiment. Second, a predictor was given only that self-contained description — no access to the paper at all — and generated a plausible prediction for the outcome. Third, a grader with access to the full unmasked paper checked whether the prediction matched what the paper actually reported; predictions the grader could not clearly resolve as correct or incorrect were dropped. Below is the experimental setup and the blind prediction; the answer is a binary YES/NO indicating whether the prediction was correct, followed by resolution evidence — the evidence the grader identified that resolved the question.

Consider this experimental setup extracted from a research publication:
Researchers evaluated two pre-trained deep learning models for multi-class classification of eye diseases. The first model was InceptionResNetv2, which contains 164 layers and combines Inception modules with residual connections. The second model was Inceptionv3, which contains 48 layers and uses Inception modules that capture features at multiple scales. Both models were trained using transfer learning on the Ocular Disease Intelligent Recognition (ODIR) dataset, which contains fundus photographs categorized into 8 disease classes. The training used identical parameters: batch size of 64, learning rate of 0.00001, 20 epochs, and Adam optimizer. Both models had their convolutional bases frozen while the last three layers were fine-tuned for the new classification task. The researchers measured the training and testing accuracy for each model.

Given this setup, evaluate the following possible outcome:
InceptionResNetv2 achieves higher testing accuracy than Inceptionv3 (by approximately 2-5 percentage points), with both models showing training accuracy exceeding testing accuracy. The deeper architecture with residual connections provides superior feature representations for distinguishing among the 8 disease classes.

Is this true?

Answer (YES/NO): NO